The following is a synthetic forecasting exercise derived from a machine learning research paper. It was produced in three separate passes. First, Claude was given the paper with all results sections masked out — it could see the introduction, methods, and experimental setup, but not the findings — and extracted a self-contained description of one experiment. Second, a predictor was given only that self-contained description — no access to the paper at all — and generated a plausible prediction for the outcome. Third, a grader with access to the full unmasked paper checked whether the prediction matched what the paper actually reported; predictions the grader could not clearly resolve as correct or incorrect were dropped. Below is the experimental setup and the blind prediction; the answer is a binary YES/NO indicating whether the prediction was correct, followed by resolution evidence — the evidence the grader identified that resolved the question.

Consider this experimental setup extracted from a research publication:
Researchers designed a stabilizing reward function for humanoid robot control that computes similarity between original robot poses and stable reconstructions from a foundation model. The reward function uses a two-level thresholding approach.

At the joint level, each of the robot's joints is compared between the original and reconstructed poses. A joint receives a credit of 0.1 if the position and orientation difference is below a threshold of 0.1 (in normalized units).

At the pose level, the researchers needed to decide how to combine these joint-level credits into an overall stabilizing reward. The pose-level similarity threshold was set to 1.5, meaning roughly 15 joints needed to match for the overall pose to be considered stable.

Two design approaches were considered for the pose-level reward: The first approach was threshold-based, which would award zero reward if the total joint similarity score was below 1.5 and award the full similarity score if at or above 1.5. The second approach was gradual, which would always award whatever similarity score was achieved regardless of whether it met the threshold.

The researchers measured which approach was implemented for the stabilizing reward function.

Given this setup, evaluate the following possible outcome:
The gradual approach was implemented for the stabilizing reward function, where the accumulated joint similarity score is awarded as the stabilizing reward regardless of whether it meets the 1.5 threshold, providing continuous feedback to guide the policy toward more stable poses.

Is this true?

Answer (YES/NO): NO